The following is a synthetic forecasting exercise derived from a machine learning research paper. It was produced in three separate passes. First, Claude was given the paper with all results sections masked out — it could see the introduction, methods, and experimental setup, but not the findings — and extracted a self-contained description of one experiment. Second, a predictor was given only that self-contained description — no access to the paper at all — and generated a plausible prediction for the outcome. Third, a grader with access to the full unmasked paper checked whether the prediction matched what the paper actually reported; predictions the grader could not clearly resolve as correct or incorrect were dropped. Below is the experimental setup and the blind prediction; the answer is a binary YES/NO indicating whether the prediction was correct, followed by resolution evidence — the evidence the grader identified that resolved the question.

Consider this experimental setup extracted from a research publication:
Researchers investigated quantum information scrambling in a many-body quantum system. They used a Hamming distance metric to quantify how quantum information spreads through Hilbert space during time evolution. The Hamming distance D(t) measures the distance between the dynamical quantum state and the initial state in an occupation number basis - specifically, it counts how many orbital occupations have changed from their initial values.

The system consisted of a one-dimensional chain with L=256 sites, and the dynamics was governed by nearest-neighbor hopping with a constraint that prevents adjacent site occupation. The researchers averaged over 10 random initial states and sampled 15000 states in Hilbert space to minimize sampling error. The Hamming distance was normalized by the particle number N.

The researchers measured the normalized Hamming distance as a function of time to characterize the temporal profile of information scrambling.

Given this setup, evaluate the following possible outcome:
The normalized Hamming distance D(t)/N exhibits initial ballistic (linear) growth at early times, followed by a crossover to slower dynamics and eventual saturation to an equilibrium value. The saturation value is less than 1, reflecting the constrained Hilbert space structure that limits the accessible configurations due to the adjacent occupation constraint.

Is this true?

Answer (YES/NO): NO